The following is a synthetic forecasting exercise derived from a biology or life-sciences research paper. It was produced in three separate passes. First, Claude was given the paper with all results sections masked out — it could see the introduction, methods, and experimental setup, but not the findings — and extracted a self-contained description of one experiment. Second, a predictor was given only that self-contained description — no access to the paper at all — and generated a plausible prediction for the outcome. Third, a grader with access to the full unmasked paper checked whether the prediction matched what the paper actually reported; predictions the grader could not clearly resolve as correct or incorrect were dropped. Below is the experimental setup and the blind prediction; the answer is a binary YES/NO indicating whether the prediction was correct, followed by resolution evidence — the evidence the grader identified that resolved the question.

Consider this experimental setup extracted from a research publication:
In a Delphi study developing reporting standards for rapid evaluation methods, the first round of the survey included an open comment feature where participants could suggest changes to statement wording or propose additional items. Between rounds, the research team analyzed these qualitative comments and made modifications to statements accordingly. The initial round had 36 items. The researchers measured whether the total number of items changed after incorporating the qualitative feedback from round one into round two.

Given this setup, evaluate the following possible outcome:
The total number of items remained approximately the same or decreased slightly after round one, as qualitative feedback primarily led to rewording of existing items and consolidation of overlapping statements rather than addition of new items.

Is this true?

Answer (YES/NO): YES